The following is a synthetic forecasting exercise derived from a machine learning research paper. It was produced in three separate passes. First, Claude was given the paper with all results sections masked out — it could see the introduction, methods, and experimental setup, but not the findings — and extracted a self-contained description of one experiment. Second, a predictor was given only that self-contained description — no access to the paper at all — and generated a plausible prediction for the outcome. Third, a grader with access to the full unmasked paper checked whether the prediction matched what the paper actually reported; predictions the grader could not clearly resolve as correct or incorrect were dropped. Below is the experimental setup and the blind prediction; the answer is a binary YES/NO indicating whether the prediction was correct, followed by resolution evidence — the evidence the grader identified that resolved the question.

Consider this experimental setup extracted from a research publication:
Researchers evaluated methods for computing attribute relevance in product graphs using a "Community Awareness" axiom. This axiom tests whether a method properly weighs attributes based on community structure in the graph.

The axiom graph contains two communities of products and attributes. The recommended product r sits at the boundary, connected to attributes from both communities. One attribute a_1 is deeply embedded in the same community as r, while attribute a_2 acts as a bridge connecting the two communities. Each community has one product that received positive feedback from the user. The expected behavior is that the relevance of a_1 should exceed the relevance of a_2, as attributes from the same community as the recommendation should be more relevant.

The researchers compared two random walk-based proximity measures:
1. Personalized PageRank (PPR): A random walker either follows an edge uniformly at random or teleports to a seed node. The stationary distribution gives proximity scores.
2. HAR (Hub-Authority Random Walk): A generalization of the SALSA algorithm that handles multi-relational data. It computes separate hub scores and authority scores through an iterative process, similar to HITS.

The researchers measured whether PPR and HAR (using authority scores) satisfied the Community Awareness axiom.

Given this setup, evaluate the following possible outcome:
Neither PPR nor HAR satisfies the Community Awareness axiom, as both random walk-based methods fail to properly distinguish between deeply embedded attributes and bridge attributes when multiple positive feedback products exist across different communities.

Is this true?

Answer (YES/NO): NO